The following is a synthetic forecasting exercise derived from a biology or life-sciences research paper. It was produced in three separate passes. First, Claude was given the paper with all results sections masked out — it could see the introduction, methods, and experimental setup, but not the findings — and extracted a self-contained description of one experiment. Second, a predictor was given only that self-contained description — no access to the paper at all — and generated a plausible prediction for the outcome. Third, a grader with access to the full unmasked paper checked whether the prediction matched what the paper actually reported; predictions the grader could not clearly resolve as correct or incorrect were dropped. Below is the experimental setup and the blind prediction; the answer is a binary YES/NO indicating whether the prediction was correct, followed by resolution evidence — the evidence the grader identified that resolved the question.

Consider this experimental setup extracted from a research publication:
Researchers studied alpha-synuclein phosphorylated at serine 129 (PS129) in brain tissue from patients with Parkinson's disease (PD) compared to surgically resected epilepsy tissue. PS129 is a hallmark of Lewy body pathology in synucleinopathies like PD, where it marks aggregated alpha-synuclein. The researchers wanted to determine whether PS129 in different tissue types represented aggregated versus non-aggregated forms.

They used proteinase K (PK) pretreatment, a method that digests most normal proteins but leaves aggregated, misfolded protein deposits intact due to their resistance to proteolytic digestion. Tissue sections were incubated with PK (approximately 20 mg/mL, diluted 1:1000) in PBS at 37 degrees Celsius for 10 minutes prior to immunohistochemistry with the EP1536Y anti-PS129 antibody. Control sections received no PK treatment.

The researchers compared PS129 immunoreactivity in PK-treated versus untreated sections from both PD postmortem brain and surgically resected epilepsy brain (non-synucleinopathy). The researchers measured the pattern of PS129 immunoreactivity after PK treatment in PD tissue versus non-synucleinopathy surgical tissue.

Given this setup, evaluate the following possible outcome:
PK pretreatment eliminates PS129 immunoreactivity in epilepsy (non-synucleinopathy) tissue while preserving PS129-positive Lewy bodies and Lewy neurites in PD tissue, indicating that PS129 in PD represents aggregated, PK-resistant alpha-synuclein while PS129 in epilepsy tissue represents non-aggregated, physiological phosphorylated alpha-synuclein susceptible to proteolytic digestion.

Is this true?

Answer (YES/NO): YES